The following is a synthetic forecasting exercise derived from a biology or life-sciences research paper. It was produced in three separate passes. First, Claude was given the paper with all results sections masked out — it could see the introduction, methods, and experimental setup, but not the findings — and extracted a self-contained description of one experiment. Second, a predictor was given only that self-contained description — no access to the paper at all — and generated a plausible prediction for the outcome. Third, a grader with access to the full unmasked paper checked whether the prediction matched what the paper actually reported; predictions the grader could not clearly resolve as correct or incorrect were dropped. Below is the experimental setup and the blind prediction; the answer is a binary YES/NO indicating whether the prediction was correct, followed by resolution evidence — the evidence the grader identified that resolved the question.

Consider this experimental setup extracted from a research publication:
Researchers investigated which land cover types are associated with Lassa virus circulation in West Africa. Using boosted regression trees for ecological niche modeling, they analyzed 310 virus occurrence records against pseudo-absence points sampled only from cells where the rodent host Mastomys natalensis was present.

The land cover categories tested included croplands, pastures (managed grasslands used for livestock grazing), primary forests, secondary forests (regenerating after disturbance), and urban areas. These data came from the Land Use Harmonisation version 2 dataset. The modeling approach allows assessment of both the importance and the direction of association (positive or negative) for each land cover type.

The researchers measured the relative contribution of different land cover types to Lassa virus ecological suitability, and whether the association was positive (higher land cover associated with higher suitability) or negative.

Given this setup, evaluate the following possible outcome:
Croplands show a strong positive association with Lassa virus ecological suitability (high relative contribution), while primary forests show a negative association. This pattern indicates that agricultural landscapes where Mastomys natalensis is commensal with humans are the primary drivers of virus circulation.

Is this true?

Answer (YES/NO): NO